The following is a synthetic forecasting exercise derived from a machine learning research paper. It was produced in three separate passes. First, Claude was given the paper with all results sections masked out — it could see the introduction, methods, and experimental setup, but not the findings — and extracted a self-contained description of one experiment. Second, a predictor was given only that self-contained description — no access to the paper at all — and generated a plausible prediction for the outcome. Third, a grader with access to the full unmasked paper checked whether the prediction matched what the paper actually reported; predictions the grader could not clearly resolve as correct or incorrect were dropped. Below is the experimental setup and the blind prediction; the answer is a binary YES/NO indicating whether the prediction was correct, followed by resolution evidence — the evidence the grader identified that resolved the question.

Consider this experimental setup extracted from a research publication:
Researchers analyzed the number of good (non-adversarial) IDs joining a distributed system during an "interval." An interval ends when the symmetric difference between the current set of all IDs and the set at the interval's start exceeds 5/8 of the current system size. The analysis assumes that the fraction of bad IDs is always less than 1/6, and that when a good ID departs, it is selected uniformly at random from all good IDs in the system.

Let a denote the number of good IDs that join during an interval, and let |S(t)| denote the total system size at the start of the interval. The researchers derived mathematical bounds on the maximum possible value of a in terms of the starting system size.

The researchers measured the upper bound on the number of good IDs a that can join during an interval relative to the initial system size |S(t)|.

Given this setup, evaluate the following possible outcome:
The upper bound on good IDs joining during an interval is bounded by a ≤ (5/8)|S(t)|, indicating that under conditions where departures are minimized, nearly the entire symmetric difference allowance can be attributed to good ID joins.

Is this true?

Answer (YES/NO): NO